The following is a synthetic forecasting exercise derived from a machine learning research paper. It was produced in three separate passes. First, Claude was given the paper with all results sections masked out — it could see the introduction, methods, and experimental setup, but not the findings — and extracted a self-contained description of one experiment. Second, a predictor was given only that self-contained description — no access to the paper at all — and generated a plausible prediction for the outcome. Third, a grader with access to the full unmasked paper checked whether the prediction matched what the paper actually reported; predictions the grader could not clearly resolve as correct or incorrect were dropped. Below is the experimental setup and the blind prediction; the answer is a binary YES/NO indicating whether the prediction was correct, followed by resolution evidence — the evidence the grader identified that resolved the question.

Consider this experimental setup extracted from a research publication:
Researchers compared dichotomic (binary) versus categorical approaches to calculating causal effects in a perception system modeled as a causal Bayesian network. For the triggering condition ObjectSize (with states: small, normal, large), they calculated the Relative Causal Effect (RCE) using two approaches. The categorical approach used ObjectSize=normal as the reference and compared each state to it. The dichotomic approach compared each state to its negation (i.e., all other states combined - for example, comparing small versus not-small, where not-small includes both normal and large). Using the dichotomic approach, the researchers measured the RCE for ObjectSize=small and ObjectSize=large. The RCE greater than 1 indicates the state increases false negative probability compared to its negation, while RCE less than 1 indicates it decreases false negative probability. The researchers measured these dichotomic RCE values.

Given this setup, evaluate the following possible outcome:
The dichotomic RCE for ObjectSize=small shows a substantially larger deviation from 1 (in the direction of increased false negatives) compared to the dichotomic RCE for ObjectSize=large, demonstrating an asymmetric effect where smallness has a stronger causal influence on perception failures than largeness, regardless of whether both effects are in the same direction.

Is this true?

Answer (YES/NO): YES